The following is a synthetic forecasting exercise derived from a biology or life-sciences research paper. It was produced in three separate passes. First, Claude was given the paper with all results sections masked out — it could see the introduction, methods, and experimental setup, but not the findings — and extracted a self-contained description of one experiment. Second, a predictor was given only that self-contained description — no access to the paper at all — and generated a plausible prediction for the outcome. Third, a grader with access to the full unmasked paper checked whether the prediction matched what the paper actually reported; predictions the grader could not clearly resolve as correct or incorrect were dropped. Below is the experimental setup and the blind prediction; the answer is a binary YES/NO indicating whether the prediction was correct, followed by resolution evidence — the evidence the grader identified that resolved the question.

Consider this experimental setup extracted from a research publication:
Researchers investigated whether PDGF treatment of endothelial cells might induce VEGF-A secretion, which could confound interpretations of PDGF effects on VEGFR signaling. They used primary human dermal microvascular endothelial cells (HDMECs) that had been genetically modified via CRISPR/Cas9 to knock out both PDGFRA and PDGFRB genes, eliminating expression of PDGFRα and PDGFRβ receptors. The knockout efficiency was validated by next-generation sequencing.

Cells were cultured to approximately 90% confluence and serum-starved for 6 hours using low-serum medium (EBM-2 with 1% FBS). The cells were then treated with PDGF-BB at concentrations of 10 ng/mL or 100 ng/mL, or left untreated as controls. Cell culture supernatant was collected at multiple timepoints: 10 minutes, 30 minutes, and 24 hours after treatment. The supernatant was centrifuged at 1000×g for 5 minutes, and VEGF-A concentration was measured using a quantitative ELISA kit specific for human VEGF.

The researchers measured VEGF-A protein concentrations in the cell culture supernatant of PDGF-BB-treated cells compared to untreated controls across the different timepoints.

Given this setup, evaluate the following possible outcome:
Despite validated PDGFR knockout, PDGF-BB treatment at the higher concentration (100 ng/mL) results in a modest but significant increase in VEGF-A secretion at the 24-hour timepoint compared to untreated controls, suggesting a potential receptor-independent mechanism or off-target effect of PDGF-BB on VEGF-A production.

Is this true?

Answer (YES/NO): NO